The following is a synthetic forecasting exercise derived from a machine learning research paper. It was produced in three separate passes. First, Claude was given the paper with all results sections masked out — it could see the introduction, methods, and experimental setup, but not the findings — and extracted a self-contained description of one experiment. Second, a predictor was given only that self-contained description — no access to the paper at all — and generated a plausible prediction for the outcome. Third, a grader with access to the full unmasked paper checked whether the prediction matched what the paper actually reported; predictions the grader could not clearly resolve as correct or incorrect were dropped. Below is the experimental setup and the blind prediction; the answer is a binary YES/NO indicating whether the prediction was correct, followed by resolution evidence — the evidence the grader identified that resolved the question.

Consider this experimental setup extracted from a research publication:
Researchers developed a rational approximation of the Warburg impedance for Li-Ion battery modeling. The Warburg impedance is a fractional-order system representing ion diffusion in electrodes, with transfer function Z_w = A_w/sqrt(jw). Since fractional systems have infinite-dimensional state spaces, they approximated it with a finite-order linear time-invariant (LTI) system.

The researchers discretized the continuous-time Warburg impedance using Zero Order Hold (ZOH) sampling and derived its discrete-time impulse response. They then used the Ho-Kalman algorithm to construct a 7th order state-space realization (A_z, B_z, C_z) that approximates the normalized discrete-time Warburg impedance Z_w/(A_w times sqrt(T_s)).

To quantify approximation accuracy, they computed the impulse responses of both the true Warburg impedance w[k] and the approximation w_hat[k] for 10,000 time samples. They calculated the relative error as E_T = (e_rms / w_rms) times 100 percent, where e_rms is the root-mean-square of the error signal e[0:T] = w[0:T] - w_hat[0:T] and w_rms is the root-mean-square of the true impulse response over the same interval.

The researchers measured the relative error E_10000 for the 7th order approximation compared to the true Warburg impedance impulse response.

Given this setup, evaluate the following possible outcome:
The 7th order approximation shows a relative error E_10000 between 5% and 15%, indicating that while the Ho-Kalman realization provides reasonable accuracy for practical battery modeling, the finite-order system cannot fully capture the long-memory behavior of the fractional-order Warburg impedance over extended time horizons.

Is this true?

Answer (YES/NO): NO